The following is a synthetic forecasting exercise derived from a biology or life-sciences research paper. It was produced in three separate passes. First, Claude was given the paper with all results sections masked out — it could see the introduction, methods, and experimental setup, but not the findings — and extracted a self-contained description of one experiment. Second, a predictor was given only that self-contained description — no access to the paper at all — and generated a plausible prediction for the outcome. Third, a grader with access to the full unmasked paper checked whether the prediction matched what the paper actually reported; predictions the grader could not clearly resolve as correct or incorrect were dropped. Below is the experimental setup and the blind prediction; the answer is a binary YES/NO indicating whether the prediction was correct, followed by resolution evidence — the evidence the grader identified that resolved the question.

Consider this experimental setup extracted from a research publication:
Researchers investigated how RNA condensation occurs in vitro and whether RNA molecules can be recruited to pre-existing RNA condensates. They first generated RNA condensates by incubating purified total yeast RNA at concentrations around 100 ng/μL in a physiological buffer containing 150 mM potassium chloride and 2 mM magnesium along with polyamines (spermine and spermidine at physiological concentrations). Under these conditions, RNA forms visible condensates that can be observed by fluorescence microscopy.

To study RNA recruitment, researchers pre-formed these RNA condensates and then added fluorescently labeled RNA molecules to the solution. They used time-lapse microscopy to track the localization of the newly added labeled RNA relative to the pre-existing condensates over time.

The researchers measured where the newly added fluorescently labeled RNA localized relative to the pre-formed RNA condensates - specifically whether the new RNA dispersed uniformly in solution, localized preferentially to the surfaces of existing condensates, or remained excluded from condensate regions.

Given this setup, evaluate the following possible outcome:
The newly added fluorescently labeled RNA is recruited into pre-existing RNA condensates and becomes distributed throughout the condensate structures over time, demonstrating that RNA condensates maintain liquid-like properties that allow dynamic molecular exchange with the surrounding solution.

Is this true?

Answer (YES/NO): NO